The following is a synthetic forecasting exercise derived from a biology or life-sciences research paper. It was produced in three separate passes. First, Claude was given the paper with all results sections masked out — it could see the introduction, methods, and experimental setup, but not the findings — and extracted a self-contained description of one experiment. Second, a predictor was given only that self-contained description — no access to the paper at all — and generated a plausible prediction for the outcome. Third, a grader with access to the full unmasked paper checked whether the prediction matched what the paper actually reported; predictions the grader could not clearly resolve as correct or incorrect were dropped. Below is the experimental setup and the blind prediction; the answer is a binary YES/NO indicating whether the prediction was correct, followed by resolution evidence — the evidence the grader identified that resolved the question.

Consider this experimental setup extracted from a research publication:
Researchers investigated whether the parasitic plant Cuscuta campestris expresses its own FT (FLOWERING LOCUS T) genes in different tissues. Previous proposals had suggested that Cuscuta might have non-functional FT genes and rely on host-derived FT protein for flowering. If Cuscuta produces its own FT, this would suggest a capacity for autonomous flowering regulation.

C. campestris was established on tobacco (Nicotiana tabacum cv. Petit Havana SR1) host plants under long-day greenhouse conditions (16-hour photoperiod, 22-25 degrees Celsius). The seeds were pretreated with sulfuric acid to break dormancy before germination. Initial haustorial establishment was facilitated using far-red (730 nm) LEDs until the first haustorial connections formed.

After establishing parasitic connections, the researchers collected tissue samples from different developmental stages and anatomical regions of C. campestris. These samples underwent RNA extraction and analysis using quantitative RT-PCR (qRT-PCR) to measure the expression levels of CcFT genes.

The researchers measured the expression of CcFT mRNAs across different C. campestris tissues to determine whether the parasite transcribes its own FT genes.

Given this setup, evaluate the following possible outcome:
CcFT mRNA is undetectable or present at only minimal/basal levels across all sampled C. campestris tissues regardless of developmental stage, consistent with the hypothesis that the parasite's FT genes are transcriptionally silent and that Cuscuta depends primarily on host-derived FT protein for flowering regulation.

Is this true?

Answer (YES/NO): NO